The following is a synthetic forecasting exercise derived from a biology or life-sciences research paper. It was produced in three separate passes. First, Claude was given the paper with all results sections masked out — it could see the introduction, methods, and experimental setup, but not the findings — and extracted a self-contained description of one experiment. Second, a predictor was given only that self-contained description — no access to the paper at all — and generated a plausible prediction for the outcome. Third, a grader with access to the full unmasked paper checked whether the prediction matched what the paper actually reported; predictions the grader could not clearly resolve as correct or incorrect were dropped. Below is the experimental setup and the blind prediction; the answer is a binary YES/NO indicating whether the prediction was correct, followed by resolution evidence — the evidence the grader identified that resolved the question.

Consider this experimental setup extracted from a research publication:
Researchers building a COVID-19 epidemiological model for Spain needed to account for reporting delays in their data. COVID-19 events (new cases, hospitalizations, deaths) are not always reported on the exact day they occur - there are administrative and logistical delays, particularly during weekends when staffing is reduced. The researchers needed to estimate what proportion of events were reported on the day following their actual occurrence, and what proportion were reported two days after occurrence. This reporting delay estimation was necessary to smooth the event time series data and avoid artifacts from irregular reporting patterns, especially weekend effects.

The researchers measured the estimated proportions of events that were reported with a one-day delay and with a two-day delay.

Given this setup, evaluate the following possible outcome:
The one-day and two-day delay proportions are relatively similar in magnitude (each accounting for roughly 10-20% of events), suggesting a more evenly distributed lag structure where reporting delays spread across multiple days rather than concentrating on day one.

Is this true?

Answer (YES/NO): NO